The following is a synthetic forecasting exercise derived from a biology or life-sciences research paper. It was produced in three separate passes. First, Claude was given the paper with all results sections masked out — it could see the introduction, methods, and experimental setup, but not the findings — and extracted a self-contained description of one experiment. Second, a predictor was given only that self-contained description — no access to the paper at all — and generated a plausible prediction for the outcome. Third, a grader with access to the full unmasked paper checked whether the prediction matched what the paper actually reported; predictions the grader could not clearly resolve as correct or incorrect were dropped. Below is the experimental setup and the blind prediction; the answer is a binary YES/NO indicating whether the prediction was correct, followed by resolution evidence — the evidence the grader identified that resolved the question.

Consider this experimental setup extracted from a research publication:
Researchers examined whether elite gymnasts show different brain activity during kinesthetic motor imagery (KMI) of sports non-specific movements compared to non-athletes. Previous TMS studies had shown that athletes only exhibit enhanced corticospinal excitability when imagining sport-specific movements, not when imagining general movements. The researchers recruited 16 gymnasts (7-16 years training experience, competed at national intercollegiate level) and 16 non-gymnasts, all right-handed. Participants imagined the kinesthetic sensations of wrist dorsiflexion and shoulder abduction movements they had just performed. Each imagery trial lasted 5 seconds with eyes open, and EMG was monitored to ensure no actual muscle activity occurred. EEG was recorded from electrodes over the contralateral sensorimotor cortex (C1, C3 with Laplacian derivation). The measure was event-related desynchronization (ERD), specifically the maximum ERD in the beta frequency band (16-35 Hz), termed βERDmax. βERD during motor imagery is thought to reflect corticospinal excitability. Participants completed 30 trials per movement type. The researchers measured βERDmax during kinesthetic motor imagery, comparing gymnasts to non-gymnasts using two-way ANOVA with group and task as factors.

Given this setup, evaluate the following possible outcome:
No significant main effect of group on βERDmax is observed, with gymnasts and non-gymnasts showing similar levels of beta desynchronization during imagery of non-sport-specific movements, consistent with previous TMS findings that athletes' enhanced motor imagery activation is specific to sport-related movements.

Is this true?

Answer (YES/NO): NO